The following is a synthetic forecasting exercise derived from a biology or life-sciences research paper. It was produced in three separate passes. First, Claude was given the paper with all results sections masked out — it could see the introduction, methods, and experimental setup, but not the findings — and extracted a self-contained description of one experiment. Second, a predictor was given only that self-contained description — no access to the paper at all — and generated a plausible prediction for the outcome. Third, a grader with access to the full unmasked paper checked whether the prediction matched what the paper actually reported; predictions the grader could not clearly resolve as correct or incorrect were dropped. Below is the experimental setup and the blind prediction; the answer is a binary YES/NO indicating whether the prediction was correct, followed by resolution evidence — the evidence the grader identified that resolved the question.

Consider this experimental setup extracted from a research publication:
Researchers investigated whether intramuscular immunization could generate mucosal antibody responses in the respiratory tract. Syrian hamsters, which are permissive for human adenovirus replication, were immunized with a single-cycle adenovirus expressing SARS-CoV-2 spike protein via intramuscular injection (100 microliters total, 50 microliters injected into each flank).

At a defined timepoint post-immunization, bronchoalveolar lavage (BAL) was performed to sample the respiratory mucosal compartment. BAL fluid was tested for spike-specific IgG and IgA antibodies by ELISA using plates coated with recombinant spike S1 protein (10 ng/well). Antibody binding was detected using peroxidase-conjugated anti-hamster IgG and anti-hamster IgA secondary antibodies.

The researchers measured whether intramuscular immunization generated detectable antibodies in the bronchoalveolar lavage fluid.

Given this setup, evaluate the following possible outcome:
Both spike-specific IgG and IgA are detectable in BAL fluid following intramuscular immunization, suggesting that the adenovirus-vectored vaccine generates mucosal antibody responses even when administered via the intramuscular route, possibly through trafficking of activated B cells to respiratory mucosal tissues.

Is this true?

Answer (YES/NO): NO